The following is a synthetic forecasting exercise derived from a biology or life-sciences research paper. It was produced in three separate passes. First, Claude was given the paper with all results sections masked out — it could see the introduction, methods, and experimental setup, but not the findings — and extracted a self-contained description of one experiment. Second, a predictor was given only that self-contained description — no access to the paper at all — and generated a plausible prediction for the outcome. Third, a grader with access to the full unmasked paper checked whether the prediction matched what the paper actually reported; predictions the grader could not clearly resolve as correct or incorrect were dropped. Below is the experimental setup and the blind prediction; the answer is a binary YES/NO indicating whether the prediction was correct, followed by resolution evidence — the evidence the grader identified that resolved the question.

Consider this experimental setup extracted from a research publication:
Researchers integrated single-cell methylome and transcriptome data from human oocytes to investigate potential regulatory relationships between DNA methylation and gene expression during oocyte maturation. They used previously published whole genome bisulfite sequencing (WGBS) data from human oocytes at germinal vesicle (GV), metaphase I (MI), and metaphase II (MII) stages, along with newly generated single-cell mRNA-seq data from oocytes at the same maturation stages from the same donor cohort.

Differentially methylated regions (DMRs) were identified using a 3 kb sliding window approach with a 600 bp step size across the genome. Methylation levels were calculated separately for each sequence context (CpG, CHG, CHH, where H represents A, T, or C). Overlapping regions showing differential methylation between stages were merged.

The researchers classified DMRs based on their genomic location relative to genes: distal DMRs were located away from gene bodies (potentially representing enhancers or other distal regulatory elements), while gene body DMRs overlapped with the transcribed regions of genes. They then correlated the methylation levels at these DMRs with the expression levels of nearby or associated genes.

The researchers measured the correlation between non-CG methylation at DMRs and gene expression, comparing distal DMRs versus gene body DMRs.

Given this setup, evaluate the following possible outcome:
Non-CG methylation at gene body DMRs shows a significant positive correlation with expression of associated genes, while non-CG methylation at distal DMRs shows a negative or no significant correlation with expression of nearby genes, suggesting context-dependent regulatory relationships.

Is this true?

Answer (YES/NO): YES